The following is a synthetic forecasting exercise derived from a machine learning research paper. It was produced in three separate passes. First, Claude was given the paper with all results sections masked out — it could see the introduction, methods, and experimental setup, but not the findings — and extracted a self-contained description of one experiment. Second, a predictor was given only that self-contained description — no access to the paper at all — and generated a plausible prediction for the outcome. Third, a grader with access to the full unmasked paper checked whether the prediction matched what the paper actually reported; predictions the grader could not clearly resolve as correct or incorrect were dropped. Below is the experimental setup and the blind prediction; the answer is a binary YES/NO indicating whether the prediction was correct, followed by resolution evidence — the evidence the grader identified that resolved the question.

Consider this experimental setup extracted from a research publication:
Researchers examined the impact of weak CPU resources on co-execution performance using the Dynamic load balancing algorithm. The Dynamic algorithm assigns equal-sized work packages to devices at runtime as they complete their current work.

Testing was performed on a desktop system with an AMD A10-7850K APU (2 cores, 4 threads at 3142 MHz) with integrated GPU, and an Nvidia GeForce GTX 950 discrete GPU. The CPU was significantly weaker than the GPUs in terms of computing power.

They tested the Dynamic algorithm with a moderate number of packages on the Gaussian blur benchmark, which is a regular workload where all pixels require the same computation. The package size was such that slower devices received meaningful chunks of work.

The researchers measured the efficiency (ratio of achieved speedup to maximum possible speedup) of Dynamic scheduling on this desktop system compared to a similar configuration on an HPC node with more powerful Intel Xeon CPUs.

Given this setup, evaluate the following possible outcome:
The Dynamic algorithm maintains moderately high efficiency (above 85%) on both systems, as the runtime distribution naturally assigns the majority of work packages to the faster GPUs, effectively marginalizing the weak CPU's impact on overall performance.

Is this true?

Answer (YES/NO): NO